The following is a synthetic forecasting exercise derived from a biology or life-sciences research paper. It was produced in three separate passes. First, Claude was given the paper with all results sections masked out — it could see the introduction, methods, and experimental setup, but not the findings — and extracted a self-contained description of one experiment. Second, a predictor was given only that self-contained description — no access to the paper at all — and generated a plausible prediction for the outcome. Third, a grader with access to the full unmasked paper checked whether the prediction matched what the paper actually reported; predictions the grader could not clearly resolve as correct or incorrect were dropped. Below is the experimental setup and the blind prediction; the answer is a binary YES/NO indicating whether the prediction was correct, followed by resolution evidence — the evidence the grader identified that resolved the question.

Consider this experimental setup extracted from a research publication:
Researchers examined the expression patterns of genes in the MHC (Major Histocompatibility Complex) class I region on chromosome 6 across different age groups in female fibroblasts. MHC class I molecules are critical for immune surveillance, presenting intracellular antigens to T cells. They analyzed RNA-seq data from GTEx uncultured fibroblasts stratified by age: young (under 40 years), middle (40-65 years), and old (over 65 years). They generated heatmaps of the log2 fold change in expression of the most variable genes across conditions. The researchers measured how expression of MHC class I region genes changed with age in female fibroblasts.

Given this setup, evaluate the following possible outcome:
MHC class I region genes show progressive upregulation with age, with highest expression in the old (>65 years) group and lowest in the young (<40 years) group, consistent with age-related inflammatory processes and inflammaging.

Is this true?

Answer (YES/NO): NO